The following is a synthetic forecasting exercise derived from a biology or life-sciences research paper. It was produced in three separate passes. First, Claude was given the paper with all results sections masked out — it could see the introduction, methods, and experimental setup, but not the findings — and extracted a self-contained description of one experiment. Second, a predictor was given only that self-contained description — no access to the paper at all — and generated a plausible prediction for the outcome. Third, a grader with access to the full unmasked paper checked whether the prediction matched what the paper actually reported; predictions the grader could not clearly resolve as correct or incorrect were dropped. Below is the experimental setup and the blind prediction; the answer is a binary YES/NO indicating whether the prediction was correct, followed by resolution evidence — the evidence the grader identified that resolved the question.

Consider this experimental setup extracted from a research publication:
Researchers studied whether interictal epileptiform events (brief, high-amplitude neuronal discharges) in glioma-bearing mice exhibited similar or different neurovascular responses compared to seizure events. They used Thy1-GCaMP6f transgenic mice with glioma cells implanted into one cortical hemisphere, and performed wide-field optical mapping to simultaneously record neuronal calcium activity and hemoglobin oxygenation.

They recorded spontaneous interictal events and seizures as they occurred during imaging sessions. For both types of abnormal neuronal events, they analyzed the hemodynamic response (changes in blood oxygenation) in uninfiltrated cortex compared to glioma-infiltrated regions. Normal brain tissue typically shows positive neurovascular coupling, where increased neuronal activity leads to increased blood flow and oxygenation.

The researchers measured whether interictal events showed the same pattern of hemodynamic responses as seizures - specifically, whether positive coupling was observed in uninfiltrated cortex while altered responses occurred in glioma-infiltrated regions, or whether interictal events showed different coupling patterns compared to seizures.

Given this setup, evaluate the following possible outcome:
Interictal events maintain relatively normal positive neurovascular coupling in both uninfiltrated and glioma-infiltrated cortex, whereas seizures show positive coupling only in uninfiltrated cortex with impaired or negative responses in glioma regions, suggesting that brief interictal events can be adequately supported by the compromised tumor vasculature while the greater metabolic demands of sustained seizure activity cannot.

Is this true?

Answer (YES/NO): NO